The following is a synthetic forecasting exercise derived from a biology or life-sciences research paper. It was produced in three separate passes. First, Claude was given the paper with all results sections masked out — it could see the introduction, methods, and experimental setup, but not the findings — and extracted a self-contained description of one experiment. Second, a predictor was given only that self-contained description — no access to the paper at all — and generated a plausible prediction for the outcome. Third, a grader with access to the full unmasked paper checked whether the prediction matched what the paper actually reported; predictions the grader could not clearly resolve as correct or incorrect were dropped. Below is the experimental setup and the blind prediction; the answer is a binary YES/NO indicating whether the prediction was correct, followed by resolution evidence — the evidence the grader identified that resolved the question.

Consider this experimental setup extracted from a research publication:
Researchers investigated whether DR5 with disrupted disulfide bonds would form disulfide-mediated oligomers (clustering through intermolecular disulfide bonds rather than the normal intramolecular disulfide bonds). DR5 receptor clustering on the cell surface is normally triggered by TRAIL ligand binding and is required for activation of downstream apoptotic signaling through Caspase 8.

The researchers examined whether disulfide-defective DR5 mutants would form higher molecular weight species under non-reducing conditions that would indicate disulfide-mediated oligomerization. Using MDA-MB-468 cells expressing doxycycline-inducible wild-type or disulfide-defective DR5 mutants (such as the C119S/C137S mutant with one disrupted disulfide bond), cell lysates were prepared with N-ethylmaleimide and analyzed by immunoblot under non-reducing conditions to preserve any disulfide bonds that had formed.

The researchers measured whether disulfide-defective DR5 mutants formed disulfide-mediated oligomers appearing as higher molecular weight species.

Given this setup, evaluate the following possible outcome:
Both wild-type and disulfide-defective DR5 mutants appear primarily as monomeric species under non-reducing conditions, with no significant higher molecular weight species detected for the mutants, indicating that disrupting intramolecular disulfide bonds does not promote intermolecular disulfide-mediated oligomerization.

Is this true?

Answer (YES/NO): NO